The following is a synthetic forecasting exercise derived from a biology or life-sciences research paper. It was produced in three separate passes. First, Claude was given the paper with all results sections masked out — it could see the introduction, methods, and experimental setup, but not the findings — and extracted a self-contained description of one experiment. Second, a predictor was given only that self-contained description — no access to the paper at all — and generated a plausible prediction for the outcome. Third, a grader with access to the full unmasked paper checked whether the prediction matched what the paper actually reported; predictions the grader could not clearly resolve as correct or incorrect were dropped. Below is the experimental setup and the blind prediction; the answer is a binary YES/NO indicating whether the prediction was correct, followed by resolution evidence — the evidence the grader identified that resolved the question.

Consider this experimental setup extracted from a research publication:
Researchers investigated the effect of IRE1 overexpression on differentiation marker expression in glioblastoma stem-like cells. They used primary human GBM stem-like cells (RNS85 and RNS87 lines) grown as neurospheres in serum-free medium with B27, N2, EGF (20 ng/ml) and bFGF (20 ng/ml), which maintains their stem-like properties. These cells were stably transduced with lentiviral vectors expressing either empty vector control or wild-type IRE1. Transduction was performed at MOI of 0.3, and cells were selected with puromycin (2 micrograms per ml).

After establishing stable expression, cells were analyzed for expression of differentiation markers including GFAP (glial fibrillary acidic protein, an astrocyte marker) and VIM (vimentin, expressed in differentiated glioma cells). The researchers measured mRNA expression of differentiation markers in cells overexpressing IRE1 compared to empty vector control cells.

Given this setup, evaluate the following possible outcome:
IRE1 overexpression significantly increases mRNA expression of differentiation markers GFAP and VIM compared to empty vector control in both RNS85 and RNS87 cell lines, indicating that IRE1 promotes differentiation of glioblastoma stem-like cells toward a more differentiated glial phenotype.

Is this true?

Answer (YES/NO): NO